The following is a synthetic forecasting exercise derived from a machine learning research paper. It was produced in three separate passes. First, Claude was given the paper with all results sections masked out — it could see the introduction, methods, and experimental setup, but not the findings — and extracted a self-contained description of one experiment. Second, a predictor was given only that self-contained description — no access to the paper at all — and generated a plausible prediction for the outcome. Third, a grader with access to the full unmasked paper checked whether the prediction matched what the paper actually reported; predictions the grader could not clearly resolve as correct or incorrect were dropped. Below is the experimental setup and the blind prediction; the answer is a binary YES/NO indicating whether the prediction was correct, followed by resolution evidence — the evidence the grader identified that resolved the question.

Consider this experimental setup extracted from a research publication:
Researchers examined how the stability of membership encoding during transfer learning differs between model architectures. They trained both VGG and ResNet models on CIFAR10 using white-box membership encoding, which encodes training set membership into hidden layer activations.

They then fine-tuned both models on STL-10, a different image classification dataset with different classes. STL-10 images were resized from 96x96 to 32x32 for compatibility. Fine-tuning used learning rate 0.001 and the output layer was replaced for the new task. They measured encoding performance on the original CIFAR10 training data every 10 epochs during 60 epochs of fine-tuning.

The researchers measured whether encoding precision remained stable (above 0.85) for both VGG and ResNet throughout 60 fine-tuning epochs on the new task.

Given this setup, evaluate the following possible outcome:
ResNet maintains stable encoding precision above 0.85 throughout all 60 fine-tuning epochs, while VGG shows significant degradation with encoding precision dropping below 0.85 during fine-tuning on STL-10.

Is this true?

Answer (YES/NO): NO